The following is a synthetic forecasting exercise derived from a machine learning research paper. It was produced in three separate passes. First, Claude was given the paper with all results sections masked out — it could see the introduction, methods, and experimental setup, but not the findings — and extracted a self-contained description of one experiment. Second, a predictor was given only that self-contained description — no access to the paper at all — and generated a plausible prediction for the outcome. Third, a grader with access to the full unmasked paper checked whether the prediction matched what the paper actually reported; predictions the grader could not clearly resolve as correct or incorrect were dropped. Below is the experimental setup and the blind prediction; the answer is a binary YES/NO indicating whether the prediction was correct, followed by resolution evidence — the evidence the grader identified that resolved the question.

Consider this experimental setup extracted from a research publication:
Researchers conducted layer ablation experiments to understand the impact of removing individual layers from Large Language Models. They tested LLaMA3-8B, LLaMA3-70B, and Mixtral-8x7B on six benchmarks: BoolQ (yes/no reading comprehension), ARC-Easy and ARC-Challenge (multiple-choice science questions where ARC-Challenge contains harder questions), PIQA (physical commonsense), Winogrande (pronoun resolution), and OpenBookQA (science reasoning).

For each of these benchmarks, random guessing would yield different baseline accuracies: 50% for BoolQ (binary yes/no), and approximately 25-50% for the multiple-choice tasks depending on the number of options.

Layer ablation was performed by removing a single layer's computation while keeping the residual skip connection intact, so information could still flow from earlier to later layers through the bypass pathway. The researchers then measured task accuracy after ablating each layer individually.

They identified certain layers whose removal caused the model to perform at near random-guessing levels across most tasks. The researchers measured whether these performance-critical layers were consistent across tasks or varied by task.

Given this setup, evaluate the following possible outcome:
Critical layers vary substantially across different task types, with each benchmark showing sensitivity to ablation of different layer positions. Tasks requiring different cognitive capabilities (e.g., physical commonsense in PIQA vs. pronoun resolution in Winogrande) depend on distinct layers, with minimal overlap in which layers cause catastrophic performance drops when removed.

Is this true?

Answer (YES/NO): NO